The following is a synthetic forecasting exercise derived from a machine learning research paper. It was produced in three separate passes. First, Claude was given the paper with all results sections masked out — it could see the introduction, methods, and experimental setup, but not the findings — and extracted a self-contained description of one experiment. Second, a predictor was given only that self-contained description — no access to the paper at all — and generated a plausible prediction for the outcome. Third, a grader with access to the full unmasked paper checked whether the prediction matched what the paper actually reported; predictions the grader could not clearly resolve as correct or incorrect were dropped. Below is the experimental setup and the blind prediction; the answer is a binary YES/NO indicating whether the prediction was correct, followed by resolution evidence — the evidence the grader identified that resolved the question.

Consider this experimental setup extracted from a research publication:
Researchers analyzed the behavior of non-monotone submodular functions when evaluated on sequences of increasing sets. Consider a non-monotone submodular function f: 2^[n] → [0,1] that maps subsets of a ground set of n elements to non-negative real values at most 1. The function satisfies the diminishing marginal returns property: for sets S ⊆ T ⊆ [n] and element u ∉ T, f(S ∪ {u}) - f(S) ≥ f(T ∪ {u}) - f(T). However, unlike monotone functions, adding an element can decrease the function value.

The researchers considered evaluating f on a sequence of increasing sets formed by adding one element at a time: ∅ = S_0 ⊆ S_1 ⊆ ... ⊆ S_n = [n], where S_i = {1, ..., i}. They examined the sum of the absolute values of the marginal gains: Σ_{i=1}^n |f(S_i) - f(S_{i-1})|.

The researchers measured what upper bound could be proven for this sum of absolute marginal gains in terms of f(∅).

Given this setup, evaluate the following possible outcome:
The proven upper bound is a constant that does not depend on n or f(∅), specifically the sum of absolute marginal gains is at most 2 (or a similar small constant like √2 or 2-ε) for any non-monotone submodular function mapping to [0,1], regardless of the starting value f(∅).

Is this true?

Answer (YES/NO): NO